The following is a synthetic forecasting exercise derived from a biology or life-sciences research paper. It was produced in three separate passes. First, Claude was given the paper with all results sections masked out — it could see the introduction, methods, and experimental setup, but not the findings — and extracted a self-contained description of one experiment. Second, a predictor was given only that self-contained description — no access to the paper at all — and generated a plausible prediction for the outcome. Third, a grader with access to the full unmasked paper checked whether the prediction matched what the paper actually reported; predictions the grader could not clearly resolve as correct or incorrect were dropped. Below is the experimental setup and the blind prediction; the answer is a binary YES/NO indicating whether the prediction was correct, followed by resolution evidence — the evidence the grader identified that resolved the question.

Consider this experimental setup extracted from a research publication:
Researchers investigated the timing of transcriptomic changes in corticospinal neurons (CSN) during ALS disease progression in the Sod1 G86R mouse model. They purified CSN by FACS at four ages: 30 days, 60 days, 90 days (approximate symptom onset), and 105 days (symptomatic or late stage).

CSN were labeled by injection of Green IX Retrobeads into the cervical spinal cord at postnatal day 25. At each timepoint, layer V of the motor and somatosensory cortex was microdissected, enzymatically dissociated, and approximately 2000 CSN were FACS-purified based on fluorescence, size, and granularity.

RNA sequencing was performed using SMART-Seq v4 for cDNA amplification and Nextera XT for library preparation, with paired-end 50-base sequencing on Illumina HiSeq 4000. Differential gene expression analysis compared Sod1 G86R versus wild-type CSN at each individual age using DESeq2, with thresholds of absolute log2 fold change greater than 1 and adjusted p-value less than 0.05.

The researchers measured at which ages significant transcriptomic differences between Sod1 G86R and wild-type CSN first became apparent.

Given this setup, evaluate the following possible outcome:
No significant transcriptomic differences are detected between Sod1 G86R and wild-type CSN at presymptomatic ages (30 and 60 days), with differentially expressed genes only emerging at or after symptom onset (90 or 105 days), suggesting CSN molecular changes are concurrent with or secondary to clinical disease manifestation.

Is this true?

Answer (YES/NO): NO